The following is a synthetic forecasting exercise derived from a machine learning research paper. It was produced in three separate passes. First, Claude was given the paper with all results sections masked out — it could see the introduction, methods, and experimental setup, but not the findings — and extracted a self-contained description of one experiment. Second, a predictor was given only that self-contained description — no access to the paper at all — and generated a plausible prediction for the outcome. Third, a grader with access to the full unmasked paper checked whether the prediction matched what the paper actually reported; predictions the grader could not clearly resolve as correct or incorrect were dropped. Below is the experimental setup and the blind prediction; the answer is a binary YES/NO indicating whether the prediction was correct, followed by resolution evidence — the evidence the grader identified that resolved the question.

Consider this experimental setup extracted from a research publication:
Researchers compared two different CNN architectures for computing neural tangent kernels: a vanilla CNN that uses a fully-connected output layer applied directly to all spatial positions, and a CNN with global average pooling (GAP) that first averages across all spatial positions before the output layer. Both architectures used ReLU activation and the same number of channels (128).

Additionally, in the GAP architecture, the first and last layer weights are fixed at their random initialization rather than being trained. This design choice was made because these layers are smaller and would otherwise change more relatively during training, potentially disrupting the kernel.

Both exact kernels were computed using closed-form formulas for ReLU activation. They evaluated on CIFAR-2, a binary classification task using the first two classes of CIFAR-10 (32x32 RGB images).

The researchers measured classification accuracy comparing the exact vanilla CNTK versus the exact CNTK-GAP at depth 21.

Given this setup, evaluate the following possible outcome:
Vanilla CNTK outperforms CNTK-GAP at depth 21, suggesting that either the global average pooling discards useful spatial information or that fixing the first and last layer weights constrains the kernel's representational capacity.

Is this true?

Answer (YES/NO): NO